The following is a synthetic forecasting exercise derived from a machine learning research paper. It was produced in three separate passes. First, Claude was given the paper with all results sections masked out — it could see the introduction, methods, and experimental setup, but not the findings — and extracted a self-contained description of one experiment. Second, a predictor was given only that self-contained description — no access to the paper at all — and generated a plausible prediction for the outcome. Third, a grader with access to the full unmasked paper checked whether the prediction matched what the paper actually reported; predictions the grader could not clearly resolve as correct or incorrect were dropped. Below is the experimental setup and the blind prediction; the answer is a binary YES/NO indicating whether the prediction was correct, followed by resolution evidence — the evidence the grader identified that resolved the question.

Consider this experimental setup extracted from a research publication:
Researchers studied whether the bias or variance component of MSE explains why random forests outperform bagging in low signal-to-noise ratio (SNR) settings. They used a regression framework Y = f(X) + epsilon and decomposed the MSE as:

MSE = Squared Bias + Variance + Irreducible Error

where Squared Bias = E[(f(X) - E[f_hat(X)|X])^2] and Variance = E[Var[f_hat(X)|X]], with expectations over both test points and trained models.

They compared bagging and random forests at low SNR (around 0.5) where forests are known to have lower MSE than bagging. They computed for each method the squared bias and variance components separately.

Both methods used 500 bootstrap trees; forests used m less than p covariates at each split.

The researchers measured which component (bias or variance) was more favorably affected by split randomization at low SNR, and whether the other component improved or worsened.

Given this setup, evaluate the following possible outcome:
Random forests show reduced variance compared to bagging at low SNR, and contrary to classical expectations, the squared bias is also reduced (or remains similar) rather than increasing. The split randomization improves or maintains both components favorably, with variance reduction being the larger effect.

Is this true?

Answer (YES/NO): NO